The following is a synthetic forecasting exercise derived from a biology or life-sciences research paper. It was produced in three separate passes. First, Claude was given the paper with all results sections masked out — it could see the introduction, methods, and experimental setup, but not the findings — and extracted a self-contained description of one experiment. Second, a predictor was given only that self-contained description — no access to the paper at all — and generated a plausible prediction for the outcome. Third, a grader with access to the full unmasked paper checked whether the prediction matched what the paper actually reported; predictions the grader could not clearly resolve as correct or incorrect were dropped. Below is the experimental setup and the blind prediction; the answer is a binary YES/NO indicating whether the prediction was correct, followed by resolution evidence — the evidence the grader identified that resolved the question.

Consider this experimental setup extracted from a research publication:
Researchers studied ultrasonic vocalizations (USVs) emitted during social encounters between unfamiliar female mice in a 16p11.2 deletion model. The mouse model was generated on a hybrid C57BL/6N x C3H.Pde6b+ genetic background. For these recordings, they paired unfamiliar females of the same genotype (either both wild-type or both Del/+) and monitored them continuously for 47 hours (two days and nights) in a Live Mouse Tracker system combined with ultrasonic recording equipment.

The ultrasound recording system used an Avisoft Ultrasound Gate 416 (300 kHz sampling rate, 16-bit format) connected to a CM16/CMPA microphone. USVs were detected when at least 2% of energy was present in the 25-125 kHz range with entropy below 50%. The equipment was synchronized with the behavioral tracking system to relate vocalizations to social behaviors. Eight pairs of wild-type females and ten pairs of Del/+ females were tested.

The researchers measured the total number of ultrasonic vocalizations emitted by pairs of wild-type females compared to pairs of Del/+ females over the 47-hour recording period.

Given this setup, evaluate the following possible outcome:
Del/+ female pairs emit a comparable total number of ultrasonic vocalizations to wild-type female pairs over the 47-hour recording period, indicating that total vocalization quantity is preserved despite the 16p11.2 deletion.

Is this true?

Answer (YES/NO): YES